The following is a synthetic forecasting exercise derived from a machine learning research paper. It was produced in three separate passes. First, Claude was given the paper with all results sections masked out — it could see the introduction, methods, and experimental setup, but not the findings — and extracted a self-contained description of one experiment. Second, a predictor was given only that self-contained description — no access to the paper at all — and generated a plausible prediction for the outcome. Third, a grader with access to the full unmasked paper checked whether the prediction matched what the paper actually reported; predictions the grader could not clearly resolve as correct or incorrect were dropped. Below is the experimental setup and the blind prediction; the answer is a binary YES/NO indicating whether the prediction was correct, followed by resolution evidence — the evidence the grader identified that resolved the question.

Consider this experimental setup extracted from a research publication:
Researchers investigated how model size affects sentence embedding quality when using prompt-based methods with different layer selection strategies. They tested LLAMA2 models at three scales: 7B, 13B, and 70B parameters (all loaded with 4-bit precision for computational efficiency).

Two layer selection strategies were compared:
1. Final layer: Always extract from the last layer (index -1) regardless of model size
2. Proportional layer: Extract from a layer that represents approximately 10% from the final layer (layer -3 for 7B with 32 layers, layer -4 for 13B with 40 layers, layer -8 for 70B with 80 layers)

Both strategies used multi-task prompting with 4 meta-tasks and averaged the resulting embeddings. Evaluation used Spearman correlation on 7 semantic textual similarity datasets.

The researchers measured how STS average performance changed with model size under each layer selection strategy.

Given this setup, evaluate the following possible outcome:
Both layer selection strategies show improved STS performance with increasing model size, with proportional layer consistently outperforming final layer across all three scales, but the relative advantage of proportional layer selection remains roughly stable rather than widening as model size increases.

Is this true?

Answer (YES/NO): NO